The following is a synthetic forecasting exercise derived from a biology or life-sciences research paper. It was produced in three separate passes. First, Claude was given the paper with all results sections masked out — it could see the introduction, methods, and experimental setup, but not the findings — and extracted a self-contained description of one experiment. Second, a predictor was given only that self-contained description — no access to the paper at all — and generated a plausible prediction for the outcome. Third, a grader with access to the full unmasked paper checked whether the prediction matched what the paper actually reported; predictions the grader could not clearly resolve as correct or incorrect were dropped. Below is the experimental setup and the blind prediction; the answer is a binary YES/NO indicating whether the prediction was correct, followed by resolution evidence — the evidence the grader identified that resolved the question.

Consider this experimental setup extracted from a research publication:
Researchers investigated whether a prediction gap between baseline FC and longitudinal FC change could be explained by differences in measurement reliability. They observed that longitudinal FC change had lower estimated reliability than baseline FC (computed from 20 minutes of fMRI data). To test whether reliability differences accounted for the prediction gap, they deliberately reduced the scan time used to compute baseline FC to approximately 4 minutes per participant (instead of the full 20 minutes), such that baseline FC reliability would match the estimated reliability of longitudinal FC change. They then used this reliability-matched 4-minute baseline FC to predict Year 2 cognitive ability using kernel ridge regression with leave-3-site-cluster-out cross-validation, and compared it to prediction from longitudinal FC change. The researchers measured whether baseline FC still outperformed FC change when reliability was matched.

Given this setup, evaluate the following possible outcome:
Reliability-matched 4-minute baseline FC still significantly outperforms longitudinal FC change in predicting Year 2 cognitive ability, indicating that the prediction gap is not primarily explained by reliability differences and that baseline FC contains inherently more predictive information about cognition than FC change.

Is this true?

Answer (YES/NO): YES